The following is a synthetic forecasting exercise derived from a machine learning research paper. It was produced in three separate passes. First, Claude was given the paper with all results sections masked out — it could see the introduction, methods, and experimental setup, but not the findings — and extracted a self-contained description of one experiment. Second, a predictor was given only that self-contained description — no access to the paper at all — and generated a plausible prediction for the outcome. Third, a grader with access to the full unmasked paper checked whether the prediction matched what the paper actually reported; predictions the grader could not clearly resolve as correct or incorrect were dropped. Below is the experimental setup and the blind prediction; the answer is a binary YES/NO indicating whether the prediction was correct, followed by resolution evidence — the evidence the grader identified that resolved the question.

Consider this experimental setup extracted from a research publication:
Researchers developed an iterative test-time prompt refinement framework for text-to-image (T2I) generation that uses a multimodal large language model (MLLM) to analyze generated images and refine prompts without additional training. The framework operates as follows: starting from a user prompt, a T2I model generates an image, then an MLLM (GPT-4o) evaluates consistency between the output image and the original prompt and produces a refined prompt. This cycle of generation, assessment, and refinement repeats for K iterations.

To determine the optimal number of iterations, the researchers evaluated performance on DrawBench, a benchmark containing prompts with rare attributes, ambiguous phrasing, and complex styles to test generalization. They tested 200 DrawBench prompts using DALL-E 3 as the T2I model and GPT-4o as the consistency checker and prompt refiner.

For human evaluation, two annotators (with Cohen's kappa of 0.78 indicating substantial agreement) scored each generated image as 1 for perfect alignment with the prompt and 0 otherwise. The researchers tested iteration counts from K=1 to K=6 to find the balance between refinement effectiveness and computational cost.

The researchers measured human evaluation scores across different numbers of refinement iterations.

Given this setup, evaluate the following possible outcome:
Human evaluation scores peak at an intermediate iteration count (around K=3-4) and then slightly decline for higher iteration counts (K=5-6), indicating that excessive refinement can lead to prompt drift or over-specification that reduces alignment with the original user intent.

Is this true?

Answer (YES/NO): NO